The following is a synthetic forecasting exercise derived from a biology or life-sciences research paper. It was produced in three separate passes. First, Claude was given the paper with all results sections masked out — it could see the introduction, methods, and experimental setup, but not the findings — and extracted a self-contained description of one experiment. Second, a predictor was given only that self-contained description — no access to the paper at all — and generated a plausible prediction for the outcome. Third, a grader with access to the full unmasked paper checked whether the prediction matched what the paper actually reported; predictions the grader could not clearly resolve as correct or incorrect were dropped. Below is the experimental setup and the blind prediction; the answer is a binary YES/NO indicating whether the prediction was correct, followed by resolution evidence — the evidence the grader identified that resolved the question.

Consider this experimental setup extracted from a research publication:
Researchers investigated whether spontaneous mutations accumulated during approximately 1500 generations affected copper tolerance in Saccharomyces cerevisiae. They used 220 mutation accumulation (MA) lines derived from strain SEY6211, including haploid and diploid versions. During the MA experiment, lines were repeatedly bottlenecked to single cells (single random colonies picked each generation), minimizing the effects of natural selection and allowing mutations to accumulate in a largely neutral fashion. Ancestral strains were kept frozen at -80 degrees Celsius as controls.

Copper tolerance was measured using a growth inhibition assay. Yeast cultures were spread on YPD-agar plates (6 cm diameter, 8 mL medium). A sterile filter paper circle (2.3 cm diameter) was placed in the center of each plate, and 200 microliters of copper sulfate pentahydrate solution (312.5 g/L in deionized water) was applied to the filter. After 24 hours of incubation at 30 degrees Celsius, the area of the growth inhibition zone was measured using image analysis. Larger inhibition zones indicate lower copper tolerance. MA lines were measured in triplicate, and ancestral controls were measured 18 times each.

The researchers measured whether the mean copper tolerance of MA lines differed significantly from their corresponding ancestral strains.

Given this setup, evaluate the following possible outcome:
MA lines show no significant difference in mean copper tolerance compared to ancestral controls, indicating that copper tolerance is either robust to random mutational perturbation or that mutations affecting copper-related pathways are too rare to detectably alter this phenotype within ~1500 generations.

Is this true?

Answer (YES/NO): NO